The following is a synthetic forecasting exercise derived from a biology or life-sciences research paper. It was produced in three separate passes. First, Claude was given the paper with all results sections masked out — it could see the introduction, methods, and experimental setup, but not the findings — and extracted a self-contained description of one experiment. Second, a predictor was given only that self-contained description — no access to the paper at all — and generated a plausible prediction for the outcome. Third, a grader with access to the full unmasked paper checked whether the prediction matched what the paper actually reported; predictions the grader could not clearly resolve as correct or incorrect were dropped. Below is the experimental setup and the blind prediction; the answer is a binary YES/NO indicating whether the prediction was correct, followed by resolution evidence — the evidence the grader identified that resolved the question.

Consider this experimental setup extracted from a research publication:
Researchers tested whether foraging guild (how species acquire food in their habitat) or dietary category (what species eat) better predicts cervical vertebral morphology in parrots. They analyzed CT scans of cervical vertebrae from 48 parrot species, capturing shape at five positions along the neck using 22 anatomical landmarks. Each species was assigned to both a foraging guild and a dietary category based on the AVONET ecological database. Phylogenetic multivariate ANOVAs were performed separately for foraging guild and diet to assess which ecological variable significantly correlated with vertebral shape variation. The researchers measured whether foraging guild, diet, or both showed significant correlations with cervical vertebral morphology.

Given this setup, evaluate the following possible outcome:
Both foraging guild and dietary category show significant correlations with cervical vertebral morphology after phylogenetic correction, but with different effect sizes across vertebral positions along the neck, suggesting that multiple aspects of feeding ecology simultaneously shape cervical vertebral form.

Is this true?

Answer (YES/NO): NO